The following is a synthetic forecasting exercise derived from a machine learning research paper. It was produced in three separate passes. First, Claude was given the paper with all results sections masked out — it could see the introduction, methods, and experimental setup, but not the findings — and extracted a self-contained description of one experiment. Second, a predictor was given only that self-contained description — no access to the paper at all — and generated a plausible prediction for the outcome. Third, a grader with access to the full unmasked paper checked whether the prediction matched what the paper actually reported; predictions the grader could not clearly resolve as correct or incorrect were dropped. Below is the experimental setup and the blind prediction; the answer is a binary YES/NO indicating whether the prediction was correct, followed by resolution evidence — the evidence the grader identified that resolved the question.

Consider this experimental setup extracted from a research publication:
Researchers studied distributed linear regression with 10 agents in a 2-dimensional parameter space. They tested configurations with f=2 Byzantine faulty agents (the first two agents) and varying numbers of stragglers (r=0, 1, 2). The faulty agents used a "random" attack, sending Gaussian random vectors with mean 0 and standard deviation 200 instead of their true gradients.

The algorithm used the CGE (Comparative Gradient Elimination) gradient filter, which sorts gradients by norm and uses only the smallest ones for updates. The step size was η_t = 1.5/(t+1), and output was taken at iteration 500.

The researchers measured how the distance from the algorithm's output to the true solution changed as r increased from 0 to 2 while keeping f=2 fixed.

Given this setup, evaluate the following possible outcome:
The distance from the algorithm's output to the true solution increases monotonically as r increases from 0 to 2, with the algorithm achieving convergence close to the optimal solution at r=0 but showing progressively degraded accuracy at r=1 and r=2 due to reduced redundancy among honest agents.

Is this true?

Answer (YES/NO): YES